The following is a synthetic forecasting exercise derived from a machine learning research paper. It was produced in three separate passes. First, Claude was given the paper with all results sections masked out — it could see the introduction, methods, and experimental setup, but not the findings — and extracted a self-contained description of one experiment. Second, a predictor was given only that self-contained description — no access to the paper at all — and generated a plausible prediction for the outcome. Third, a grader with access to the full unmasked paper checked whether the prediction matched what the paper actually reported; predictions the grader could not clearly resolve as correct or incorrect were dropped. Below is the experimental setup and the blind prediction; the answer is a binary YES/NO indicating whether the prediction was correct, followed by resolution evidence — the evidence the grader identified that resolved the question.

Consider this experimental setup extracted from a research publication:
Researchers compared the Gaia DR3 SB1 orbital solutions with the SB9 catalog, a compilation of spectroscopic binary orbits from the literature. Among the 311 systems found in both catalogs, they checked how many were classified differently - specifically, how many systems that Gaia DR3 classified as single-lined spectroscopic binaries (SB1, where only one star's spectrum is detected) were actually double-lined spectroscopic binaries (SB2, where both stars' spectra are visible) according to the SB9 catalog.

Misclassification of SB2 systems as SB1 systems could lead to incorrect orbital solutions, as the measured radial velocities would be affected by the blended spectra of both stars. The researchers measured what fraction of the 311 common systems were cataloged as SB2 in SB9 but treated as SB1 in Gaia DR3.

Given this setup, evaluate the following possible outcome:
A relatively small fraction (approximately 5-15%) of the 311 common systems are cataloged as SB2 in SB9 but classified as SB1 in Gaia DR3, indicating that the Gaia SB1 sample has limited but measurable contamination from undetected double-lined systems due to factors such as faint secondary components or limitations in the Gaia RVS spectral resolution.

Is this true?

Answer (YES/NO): NO